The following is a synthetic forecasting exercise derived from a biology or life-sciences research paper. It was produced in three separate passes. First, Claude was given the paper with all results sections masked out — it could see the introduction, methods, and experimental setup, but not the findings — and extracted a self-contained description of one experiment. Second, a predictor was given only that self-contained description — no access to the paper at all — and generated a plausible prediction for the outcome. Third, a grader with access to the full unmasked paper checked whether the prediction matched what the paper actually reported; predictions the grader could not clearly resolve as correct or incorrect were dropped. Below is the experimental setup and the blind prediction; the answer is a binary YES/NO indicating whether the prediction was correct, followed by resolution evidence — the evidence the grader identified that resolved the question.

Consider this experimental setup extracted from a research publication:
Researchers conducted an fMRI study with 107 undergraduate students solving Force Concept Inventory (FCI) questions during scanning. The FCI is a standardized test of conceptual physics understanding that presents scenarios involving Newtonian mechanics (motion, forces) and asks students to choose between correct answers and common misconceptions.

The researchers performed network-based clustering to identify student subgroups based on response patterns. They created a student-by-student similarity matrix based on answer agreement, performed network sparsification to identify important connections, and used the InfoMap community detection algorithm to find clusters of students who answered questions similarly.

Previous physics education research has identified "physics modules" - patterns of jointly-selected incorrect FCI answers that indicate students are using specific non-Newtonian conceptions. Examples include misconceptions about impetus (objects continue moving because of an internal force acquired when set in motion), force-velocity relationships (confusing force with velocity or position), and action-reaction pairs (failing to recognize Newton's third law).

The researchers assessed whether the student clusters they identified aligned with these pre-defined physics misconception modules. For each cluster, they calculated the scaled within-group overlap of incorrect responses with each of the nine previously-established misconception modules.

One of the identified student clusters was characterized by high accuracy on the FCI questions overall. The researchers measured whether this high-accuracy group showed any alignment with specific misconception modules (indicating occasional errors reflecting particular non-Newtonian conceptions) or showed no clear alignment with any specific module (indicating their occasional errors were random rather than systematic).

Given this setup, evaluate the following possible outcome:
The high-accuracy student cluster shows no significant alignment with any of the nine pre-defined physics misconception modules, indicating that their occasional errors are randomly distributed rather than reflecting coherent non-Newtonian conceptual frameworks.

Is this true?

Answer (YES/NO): NO